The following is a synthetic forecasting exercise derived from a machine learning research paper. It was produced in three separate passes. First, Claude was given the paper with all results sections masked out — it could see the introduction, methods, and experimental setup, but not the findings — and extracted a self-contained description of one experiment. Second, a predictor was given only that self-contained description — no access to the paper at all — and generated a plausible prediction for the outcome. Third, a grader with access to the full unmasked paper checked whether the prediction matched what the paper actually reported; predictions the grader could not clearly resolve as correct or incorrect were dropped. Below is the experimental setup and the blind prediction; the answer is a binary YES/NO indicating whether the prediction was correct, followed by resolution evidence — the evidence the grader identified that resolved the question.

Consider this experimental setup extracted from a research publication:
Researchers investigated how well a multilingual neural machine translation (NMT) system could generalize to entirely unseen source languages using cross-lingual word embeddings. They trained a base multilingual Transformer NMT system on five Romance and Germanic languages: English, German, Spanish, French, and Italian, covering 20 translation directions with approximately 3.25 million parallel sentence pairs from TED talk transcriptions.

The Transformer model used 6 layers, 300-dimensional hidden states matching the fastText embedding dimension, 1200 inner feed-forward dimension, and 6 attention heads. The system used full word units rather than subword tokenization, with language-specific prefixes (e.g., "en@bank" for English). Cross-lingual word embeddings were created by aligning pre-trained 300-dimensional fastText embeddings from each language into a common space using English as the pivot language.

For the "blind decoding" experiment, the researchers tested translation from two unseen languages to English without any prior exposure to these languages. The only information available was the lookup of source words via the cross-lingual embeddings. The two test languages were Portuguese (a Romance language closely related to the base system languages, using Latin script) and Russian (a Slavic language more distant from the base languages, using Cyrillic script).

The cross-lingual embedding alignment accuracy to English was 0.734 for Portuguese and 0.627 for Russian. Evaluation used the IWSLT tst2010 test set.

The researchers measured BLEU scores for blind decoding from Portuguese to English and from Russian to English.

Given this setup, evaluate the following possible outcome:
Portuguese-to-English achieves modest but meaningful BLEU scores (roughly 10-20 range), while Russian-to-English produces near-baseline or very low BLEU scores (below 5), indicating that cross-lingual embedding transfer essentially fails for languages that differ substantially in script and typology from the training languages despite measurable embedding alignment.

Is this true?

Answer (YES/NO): NO